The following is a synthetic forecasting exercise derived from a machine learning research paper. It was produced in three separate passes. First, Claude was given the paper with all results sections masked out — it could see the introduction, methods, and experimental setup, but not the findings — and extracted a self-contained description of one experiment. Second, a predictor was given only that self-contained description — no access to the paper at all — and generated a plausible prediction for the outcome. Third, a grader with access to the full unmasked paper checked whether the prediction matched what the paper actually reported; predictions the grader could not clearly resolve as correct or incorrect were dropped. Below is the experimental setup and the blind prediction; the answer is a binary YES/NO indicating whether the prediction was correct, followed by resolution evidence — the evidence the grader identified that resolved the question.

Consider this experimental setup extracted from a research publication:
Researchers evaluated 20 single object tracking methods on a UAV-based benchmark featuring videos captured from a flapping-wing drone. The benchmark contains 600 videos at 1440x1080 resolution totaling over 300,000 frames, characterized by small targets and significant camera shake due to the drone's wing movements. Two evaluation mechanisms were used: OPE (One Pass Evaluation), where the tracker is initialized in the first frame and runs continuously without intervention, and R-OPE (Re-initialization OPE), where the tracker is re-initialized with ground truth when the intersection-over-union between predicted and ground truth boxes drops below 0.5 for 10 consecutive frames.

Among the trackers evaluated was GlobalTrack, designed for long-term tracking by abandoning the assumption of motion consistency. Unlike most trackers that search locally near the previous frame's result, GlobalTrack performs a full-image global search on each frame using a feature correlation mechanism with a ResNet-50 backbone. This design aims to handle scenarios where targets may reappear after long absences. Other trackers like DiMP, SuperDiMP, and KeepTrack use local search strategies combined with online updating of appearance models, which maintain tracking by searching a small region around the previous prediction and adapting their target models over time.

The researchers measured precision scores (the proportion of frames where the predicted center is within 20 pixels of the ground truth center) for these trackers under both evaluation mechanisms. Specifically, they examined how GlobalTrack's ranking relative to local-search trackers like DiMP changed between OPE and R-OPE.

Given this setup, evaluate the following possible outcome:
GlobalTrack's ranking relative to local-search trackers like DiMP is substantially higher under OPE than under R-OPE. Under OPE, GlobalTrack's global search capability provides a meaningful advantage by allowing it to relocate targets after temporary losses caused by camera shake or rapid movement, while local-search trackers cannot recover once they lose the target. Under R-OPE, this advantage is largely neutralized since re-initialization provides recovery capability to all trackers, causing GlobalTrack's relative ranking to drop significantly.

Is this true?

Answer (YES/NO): YES